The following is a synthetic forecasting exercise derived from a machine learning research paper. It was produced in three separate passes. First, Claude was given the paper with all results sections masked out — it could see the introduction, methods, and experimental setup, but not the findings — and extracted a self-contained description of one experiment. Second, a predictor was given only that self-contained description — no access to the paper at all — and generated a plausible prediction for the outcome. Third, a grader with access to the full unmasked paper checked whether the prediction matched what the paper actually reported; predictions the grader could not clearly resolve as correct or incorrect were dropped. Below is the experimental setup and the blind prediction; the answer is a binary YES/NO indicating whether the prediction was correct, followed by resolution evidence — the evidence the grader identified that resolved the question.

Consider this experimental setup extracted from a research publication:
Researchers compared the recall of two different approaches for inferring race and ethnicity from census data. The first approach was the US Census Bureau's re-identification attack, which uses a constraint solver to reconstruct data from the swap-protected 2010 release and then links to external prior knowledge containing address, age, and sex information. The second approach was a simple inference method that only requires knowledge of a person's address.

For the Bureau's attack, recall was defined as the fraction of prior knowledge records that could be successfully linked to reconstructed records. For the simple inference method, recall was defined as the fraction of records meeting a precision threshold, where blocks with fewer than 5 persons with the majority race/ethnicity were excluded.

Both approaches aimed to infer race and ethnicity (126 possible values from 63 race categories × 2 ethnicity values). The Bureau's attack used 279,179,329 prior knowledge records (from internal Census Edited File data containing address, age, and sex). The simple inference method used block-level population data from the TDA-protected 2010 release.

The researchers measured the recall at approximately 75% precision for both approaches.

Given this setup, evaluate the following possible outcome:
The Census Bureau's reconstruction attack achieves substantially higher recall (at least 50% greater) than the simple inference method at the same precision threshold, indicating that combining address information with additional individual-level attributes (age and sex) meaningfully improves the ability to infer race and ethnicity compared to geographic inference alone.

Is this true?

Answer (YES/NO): NO